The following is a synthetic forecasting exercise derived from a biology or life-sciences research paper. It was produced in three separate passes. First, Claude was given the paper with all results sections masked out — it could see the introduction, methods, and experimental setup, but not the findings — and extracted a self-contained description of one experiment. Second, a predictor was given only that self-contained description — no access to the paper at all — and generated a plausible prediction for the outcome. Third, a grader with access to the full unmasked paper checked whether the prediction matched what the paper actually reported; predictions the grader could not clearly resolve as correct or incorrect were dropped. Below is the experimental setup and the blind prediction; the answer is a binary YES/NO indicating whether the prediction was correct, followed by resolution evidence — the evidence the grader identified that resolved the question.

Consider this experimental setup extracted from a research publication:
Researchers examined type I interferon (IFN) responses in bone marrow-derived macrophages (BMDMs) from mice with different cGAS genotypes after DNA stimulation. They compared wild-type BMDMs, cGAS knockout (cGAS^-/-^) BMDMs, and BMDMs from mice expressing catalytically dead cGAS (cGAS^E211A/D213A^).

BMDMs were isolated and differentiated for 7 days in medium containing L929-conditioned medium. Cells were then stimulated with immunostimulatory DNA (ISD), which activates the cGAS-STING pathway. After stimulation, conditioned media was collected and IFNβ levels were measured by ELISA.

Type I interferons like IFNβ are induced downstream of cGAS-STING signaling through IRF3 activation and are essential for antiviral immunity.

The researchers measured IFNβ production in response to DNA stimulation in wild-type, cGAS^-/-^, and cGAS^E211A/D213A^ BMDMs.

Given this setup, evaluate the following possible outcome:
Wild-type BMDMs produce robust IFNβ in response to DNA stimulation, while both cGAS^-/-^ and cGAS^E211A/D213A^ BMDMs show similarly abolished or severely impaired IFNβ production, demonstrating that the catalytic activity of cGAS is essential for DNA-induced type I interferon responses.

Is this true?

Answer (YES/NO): YES